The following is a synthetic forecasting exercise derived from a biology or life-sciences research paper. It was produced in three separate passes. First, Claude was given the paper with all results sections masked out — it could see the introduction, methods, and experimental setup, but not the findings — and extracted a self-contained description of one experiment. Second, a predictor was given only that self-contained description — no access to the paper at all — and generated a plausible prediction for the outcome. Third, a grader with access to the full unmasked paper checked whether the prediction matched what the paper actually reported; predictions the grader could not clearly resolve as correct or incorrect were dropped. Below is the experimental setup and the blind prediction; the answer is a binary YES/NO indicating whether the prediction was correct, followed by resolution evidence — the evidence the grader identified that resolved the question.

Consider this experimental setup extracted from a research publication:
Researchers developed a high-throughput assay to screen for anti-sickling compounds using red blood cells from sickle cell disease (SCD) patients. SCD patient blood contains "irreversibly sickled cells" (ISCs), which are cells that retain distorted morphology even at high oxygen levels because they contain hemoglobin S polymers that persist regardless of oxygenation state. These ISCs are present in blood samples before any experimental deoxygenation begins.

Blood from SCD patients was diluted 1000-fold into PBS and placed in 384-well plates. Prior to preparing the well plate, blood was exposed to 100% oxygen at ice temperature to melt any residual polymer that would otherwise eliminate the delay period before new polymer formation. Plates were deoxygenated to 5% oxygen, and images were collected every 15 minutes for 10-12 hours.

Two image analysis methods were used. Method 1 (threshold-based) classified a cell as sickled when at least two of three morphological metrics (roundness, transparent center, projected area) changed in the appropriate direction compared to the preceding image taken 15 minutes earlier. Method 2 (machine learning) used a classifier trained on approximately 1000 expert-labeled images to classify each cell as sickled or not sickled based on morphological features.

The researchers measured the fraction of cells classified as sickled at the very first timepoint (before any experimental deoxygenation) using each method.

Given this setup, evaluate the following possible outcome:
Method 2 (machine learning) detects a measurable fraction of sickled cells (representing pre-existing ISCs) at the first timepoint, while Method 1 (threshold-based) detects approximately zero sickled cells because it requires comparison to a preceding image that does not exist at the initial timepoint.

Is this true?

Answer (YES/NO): YES